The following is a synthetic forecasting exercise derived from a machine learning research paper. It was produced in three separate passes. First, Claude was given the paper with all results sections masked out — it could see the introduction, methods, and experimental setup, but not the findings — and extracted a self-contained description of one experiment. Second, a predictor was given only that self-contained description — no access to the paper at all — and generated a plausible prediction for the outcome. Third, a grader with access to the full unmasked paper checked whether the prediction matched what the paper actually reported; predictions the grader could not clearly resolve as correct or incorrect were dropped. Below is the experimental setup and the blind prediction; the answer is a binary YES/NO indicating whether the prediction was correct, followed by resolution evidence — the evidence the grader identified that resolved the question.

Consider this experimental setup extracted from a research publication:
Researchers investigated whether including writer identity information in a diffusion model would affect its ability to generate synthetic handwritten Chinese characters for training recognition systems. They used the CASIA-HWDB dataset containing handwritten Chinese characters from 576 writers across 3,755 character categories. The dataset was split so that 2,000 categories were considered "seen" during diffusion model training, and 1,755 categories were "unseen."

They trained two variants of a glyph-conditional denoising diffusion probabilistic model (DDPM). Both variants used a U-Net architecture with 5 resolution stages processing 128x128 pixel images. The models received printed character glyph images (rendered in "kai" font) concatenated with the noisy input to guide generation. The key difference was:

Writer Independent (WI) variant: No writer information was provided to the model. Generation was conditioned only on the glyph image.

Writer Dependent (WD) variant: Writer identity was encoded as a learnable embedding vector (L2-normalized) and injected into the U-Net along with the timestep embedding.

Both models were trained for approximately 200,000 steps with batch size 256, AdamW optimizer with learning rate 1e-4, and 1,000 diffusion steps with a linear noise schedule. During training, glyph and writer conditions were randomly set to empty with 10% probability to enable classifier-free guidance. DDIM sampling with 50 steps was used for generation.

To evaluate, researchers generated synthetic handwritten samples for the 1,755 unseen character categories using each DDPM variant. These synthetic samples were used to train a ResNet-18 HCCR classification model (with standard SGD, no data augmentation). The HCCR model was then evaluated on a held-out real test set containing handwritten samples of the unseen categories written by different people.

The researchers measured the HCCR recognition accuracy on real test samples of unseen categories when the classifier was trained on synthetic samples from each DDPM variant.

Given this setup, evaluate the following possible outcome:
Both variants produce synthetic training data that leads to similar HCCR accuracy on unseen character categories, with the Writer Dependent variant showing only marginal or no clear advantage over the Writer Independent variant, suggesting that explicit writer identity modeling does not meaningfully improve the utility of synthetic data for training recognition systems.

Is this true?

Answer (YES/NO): NO